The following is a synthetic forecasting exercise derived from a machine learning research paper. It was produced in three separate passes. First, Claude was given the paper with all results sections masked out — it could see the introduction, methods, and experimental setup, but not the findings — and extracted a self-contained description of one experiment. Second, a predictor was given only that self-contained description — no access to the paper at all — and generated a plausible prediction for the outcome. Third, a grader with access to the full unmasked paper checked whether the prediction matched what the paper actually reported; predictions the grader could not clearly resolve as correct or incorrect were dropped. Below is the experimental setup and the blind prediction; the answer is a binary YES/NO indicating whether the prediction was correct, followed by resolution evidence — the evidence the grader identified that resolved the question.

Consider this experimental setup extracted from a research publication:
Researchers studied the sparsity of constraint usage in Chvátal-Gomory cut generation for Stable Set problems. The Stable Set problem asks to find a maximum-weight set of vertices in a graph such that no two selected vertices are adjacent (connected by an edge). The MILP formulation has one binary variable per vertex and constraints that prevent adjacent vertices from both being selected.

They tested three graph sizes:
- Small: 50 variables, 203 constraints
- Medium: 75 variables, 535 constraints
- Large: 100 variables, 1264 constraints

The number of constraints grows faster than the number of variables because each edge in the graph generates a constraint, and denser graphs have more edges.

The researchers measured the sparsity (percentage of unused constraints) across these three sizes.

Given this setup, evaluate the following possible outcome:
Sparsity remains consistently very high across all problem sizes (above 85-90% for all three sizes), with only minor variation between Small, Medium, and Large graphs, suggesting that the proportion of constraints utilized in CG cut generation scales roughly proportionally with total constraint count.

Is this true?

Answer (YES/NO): NO